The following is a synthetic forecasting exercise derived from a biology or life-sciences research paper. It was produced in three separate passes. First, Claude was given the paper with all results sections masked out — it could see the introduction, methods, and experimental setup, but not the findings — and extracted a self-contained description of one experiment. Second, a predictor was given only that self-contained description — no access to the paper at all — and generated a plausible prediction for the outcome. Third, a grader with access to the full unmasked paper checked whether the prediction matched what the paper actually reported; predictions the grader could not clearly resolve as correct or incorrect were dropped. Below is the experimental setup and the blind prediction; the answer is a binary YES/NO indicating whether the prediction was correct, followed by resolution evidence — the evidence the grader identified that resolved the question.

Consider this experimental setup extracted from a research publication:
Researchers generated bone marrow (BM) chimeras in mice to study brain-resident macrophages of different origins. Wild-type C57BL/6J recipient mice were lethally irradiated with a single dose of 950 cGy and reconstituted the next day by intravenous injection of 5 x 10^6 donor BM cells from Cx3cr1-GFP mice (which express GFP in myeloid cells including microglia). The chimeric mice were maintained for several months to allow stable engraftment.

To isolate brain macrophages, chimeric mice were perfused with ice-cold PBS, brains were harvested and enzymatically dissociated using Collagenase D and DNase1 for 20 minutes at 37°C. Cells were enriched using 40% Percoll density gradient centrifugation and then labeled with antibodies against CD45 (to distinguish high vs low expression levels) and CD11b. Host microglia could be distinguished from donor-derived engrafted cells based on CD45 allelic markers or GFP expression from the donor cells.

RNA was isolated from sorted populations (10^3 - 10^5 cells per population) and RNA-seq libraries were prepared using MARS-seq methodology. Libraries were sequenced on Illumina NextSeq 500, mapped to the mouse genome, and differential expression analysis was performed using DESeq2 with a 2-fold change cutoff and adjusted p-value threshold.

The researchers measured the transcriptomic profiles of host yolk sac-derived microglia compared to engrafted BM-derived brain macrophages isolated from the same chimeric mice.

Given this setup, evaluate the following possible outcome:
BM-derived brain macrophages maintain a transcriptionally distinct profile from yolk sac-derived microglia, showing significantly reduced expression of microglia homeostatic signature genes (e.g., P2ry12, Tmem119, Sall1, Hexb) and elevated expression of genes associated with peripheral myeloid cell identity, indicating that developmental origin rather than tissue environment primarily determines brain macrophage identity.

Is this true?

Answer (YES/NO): NO